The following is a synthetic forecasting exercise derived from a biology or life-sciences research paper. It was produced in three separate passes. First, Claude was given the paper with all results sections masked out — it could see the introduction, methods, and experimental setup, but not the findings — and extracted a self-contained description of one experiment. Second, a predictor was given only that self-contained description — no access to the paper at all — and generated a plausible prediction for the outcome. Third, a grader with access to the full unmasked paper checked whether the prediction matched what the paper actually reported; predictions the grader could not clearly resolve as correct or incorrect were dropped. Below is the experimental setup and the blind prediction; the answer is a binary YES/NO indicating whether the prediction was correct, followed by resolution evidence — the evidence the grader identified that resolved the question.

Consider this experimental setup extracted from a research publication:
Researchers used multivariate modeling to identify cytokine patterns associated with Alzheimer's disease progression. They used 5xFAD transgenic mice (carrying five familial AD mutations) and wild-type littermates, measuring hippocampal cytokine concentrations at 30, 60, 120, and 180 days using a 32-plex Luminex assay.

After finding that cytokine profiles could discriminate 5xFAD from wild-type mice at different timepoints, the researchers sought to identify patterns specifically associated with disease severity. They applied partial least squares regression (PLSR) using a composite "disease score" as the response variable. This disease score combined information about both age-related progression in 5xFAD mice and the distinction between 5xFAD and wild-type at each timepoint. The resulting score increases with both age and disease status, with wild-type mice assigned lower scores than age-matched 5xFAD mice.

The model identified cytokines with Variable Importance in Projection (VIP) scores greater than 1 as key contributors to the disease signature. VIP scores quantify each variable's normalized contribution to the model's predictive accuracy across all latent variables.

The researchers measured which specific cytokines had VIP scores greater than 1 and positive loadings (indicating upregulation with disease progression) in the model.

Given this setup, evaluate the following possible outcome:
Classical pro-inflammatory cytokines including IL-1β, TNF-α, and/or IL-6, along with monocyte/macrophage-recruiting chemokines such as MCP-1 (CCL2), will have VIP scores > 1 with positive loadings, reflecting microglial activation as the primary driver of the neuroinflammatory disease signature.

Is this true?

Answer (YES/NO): NO